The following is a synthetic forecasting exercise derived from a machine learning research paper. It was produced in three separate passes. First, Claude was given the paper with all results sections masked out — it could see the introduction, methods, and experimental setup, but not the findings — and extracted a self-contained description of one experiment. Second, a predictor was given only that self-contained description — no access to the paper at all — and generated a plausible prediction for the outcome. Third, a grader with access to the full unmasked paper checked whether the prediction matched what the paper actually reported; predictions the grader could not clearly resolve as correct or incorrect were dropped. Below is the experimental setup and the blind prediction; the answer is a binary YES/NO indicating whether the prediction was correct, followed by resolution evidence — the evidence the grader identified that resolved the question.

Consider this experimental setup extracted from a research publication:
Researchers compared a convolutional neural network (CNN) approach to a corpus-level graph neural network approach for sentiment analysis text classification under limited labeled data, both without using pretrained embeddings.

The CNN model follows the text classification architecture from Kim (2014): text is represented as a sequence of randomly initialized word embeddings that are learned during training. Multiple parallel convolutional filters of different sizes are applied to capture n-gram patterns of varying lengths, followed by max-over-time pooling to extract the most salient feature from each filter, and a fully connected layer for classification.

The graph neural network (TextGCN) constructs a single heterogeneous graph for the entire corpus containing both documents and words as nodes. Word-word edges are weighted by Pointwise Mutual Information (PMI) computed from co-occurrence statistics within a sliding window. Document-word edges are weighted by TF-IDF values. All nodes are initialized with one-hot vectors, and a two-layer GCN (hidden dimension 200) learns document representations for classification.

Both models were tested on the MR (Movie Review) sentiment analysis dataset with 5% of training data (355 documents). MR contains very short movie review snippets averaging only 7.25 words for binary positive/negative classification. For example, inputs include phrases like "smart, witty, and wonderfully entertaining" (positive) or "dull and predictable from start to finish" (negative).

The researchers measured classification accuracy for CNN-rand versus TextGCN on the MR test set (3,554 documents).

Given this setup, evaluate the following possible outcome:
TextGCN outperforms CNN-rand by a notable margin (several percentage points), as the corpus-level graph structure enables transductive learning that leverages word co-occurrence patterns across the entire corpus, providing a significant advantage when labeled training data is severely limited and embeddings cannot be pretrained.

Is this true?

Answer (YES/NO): NO